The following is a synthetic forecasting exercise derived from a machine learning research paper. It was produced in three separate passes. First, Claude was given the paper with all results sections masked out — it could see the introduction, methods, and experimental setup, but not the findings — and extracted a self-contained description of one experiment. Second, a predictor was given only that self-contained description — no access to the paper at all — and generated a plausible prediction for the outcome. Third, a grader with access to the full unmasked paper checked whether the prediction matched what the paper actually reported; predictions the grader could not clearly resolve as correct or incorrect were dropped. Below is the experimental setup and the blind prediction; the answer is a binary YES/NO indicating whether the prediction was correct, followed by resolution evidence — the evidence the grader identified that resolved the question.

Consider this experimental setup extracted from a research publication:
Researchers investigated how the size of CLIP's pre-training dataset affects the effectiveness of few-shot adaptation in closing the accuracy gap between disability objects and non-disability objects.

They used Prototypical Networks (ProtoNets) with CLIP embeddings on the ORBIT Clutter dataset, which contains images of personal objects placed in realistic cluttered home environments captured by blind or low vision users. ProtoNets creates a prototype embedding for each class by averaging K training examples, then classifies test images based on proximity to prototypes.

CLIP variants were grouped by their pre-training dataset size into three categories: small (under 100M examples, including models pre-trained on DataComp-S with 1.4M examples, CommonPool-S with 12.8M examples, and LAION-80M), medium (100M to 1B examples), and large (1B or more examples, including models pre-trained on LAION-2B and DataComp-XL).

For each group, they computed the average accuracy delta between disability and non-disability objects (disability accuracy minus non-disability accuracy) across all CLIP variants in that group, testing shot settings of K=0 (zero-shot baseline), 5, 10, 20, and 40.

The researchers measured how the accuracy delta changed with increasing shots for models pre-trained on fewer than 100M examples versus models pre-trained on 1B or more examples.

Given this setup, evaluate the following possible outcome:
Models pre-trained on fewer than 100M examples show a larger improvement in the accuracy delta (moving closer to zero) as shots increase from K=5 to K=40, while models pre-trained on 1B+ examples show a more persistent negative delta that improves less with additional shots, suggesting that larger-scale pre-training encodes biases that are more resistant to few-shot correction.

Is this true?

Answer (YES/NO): NO